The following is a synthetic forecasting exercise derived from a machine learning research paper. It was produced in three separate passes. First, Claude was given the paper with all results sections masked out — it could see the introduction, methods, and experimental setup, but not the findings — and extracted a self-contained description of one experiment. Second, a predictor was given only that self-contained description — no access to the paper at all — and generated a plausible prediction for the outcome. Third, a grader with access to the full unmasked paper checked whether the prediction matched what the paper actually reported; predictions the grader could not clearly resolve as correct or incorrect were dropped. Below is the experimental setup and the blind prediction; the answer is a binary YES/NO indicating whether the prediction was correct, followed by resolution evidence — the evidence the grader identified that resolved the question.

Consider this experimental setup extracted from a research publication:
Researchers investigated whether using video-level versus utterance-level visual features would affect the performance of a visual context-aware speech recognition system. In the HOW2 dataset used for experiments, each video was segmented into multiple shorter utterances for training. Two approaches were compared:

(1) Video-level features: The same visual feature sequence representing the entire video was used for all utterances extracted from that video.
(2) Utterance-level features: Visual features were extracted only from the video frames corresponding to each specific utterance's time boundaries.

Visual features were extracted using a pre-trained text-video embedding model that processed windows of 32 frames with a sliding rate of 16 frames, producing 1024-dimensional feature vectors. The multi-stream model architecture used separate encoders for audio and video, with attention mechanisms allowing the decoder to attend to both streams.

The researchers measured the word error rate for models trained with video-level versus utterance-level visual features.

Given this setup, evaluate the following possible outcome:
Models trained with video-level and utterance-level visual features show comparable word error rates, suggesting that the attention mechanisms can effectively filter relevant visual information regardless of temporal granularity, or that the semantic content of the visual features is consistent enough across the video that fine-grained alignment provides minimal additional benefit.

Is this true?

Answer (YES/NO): NO